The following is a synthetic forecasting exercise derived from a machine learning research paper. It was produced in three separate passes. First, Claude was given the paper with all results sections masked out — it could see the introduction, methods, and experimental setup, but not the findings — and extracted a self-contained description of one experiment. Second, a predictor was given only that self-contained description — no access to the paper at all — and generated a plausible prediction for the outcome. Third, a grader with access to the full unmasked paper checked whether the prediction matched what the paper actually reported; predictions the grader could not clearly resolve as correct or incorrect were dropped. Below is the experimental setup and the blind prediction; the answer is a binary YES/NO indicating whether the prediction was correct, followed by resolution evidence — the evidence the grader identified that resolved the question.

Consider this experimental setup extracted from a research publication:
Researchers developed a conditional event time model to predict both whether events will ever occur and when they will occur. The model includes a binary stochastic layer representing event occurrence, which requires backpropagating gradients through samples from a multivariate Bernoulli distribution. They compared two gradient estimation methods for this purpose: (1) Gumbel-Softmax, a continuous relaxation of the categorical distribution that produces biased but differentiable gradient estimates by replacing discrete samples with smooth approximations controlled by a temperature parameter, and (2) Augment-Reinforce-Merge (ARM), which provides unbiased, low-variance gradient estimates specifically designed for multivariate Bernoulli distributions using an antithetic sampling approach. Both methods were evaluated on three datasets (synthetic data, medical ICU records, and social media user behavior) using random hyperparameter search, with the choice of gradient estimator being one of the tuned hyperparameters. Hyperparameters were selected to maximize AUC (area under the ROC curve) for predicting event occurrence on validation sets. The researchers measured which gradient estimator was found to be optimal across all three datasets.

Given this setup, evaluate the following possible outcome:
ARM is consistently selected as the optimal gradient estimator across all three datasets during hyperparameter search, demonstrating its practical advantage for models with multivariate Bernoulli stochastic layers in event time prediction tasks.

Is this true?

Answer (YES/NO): NO